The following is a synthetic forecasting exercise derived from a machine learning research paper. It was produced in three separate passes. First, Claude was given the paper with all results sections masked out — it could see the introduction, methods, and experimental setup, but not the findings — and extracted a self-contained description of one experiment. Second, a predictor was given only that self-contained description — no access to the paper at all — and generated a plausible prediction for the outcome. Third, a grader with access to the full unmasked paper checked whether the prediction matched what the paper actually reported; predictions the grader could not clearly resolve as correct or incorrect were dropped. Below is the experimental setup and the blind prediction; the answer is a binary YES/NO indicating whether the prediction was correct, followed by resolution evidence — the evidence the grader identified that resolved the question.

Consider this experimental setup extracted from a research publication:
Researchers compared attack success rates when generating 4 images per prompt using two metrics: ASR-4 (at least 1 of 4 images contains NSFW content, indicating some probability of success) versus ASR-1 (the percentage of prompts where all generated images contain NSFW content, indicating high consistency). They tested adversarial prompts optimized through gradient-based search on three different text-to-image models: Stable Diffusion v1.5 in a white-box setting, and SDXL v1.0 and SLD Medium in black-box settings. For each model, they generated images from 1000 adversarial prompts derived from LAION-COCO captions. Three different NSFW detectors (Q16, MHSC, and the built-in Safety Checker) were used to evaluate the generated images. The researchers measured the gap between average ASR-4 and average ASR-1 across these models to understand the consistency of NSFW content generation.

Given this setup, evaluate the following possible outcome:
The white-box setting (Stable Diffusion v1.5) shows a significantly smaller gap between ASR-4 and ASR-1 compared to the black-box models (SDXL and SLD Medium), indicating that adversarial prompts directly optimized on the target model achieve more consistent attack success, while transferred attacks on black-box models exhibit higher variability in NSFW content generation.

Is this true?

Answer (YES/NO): YES